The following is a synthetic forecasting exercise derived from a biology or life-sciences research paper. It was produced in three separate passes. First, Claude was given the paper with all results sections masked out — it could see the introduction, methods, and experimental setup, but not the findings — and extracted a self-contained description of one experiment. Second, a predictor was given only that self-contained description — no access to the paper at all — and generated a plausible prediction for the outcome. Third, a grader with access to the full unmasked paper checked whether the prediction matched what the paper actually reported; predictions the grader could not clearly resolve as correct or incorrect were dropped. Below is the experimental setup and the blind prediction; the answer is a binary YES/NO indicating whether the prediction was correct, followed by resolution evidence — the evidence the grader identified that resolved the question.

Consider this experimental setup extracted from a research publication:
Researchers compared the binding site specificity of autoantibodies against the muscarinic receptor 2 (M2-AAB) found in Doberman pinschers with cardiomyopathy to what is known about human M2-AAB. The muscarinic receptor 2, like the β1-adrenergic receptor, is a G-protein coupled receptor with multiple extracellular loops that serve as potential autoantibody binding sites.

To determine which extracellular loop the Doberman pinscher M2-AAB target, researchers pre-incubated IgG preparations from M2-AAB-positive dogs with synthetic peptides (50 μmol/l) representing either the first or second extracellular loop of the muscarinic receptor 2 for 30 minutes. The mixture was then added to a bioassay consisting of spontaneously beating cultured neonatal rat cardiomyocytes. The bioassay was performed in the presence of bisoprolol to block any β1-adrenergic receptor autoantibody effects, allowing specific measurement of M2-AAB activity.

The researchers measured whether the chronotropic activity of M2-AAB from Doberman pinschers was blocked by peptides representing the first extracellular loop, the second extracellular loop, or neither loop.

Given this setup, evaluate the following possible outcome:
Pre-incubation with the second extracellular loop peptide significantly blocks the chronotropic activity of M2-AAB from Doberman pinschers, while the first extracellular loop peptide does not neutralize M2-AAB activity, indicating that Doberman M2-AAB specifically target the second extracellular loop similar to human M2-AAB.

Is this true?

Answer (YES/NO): YES